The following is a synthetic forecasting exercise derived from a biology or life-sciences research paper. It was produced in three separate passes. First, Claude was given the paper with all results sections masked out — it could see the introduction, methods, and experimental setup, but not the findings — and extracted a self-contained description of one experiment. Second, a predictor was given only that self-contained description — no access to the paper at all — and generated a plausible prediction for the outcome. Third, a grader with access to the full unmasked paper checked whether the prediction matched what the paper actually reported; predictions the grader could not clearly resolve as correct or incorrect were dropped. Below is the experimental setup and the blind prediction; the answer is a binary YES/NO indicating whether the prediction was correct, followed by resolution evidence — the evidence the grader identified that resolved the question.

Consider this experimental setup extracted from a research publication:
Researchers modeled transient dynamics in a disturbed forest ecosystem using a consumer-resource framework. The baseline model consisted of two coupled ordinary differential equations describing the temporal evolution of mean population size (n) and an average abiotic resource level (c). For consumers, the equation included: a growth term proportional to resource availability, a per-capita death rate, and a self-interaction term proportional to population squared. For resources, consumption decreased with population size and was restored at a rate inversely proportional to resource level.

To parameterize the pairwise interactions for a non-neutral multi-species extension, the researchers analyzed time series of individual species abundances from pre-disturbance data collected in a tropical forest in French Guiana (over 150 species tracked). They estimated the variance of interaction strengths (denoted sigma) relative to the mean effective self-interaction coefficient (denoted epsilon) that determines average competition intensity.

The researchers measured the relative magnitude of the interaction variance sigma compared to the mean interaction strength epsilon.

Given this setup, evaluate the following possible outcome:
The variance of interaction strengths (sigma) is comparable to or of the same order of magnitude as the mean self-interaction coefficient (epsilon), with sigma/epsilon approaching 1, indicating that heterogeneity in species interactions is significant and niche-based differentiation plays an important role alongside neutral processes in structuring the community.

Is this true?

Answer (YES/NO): NO